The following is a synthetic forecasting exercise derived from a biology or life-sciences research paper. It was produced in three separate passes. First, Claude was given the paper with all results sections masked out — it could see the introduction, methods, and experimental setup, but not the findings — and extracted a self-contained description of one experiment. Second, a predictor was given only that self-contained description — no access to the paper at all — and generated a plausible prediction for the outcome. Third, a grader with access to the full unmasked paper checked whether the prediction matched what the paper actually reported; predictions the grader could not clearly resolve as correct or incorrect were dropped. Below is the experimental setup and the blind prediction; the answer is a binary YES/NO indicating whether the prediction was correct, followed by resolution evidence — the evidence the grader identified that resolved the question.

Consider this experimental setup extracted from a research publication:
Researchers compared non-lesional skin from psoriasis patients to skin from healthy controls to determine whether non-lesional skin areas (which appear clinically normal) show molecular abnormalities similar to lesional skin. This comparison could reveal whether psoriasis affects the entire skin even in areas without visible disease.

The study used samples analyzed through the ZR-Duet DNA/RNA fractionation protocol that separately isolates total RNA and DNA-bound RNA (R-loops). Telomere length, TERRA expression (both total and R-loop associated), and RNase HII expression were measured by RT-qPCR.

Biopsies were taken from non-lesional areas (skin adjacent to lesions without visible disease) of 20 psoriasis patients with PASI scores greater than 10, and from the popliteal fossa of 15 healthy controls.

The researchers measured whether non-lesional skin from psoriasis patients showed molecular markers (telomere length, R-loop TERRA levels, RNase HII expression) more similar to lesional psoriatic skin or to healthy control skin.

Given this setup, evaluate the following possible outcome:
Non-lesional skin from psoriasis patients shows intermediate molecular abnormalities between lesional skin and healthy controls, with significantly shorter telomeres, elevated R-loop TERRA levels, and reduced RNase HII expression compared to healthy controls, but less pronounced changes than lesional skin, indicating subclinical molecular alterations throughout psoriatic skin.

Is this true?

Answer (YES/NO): NO